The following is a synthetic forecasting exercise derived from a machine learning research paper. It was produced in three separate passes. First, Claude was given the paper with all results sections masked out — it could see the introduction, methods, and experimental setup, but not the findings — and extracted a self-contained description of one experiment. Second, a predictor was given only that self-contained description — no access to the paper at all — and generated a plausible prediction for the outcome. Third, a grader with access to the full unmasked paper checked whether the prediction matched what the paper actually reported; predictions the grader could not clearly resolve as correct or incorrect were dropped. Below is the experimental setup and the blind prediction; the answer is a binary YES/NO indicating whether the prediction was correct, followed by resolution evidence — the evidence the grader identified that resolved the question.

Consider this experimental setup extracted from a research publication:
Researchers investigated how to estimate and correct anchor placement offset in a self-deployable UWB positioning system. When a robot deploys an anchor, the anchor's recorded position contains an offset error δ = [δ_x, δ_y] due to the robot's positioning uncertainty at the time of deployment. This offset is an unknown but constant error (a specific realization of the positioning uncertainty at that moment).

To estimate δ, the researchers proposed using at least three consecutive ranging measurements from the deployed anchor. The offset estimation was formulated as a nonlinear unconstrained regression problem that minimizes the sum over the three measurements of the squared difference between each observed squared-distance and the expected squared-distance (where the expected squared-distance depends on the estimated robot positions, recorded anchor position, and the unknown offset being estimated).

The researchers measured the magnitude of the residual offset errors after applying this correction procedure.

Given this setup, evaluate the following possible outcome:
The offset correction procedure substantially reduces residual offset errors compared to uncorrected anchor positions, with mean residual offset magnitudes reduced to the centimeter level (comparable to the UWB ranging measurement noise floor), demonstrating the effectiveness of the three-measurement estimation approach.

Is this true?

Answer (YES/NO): NO